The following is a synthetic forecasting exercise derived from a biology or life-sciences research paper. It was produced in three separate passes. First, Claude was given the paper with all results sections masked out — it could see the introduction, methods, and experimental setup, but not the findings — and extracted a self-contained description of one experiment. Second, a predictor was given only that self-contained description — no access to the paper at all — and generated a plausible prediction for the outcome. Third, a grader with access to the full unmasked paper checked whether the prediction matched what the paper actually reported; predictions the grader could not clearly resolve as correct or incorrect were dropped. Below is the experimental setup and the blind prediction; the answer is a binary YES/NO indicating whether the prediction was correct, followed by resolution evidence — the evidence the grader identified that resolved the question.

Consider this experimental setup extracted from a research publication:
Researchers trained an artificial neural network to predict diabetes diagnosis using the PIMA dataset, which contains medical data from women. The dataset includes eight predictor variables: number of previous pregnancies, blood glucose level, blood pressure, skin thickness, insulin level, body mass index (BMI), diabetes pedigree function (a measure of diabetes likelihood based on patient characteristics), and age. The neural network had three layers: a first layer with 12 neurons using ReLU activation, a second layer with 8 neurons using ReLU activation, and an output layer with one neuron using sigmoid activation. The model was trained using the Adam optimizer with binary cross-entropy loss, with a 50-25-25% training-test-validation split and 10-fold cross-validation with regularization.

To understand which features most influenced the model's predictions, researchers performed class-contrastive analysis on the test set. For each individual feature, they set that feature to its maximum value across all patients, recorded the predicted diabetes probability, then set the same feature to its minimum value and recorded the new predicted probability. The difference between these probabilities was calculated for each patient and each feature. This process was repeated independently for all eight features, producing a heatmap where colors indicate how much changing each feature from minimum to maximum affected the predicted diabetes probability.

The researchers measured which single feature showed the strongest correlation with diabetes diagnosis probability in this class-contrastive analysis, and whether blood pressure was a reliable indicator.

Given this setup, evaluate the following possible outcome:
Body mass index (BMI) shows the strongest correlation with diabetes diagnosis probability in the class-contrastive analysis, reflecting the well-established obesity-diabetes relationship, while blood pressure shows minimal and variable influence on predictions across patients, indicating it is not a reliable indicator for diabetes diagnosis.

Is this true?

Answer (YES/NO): NO